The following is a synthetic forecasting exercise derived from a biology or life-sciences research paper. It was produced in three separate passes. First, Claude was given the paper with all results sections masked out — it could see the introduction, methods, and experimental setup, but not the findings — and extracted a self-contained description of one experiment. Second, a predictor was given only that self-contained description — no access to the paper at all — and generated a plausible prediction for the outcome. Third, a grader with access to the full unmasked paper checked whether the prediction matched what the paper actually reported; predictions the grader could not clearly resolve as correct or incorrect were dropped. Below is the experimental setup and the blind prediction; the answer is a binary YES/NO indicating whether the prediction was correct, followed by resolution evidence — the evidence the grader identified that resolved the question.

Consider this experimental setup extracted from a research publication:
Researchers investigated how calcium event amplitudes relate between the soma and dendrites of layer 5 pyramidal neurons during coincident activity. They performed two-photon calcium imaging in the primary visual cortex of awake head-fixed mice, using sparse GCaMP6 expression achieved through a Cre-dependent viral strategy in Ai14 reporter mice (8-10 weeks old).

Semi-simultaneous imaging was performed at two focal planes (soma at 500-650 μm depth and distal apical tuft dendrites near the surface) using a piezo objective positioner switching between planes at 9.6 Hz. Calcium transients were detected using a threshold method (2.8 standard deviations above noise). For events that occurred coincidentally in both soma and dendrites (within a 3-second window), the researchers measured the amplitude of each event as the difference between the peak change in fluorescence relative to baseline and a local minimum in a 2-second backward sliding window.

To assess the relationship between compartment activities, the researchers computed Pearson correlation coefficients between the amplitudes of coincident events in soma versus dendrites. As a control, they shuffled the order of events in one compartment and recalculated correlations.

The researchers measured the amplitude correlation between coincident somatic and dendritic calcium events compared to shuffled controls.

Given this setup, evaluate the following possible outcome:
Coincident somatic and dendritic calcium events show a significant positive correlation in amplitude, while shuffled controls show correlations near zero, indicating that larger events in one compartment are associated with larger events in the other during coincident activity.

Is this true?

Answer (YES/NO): YES